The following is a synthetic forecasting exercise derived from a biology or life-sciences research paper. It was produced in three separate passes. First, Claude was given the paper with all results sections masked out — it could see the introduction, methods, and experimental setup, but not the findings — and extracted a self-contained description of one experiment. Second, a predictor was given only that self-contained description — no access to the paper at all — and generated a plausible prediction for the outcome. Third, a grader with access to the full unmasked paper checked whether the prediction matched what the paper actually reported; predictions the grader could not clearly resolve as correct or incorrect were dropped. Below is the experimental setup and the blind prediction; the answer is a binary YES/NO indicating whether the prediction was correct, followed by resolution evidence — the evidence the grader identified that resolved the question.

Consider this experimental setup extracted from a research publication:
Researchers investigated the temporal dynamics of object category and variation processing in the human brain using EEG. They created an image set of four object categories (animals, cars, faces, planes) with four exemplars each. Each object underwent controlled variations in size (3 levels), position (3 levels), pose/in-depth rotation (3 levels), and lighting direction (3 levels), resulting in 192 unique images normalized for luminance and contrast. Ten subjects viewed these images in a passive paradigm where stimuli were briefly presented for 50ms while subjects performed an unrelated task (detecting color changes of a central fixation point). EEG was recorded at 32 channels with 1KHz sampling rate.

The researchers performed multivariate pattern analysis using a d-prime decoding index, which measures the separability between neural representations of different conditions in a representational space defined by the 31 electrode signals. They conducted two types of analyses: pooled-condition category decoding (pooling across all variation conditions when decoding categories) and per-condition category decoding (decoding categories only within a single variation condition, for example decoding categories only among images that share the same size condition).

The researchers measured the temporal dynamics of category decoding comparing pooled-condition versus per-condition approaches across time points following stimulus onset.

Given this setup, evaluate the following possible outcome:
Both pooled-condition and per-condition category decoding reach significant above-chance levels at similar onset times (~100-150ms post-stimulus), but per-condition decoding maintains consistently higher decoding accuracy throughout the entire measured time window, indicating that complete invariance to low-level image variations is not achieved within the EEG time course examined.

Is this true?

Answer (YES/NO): NO